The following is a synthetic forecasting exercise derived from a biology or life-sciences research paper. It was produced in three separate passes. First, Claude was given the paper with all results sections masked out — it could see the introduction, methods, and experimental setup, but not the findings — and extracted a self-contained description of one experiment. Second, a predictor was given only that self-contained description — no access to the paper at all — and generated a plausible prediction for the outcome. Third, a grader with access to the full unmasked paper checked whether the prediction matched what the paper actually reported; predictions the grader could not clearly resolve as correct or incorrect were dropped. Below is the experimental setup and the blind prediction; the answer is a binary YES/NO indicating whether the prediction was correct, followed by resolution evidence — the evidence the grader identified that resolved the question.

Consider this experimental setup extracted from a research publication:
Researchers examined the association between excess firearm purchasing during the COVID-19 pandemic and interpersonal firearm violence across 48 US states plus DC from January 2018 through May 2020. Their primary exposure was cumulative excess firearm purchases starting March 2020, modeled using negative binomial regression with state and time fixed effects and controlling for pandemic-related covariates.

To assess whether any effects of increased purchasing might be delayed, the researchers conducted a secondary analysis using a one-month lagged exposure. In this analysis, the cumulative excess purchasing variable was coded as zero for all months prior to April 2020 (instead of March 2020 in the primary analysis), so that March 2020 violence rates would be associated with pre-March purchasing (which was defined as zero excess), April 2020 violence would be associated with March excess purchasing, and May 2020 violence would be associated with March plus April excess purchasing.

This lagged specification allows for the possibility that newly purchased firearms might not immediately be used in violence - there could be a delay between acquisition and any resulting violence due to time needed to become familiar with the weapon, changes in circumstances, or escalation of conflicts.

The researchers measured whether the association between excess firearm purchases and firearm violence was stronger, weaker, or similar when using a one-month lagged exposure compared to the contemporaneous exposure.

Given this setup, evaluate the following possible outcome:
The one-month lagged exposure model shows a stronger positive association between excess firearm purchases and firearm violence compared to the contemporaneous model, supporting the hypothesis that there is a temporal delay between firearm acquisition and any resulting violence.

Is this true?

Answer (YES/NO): NO